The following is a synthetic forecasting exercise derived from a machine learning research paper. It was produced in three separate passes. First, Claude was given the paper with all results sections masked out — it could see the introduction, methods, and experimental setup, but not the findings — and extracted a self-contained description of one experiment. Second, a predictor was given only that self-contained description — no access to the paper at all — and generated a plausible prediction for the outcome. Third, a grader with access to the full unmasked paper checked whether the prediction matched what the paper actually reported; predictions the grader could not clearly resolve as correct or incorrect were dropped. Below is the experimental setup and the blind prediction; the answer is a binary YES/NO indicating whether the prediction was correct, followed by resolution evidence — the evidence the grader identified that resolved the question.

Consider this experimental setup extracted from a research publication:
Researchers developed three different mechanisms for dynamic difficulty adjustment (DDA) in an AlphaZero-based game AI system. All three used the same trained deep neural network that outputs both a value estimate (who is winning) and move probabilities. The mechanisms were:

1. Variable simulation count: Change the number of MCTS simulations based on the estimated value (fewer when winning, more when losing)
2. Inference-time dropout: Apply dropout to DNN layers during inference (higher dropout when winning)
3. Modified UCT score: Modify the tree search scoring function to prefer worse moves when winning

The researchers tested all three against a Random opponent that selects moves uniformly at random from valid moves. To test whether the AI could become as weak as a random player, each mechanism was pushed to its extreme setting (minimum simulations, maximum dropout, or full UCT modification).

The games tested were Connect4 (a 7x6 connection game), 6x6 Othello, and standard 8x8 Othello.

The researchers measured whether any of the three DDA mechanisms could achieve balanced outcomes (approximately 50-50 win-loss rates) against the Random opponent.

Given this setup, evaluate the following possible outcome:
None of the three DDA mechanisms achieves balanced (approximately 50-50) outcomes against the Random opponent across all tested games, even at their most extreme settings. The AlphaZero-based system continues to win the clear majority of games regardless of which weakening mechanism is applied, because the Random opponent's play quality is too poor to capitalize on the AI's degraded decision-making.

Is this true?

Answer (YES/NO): NO